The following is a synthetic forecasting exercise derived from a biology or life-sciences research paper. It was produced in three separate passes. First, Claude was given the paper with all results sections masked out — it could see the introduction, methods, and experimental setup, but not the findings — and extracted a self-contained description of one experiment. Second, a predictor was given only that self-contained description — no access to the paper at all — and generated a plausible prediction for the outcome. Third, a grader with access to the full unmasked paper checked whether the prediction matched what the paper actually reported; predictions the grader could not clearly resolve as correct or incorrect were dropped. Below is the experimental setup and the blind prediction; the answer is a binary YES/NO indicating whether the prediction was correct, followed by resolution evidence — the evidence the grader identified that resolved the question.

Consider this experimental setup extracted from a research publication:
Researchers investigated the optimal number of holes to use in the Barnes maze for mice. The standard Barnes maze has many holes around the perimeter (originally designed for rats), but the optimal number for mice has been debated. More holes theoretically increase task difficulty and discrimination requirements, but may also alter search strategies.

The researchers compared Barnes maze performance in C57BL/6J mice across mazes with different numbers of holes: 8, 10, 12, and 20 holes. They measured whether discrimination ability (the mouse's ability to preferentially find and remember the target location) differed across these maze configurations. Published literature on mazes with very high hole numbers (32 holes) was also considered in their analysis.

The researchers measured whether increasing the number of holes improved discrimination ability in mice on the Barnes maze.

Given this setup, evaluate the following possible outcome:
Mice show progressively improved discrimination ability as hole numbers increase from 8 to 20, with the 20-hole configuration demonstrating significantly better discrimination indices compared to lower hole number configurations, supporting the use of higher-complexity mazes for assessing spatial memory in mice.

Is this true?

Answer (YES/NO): NO